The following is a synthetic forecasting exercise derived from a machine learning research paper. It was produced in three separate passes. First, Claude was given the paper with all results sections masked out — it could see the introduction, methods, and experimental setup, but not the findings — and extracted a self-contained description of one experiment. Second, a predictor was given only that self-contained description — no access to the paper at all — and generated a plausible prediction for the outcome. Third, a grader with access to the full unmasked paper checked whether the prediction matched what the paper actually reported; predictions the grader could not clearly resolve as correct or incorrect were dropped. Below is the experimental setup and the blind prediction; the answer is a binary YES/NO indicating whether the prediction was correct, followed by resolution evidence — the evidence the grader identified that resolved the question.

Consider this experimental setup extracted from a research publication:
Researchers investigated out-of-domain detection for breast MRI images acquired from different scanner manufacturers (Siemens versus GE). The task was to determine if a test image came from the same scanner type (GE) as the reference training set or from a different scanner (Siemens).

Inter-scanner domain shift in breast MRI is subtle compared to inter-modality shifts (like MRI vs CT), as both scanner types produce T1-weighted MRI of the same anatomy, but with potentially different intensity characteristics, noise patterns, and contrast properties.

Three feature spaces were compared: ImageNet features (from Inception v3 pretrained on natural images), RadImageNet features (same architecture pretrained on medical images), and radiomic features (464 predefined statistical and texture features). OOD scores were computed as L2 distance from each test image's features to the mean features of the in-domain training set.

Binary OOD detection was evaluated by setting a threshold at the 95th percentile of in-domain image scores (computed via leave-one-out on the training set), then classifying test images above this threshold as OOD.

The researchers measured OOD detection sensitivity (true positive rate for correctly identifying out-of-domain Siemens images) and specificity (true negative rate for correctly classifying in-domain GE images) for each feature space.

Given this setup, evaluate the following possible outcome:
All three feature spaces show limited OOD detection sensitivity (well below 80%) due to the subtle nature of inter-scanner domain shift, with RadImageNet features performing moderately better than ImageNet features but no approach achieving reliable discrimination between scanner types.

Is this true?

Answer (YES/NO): NO